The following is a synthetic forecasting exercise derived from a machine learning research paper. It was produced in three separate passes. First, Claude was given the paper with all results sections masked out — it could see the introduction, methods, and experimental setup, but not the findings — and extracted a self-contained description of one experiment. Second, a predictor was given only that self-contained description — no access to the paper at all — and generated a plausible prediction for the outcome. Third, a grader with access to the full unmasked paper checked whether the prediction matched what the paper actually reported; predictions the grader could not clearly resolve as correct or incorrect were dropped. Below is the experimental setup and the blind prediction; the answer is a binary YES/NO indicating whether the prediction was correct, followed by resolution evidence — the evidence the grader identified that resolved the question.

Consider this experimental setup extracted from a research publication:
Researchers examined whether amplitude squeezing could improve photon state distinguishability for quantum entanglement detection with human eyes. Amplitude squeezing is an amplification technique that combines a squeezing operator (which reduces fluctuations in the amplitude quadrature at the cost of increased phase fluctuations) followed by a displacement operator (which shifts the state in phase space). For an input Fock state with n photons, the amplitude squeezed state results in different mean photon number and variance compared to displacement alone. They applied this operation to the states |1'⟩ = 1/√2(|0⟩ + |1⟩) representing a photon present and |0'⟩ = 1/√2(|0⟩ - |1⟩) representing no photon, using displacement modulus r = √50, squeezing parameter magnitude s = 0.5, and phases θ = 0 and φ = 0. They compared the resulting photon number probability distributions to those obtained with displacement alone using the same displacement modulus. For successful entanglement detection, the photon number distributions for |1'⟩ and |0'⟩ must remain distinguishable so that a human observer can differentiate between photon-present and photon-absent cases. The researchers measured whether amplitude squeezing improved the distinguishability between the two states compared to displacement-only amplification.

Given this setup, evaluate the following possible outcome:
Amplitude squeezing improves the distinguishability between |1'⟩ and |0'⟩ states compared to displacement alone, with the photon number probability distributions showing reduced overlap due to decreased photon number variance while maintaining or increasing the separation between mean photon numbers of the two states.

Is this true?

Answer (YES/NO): NO